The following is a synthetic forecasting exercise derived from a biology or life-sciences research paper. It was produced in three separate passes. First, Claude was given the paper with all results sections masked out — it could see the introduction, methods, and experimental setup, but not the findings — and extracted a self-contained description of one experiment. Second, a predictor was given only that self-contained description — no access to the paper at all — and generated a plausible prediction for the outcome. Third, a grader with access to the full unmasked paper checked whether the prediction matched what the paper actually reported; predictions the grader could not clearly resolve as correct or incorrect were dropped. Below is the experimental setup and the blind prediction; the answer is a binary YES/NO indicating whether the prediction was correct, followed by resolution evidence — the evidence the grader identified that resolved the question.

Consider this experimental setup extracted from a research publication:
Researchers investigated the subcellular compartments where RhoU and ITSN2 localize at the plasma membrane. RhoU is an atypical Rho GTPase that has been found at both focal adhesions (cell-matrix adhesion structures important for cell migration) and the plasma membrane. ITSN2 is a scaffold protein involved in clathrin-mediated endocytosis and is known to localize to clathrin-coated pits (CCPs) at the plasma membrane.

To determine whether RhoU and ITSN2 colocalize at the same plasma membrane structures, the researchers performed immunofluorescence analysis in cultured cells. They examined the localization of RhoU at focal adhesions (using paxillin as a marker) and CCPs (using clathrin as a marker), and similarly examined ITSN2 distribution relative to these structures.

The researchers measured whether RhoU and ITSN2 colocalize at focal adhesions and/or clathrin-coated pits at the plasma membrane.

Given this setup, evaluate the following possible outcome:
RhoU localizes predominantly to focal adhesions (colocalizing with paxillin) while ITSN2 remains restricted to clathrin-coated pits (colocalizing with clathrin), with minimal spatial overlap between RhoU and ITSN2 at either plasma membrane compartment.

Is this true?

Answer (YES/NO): YES